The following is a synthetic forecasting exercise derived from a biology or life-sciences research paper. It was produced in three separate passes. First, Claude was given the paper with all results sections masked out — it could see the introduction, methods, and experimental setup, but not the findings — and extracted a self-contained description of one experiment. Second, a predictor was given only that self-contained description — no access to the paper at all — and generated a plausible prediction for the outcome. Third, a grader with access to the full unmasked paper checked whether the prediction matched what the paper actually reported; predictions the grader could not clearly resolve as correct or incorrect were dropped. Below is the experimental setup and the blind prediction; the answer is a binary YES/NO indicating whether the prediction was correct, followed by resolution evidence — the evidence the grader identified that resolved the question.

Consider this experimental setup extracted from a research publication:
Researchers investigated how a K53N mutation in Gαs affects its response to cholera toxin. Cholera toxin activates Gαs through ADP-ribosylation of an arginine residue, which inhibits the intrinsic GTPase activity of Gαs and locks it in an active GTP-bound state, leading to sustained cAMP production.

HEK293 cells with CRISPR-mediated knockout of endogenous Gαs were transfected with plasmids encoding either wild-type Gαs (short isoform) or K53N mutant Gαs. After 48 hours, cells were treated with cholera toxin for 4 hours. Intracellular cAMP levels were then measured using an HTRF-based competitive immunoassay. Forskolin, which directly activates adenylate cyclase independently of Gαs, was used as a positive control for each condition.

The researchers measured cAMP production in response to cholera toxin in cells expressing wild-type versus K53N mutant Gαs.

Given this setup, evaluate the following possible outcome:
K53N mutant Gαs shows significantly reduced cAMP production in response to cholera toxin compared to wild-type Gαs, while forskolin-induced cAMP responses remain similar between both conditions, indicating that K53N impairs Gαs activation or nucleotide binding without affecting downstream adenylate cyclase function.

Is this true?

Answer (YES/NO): YES